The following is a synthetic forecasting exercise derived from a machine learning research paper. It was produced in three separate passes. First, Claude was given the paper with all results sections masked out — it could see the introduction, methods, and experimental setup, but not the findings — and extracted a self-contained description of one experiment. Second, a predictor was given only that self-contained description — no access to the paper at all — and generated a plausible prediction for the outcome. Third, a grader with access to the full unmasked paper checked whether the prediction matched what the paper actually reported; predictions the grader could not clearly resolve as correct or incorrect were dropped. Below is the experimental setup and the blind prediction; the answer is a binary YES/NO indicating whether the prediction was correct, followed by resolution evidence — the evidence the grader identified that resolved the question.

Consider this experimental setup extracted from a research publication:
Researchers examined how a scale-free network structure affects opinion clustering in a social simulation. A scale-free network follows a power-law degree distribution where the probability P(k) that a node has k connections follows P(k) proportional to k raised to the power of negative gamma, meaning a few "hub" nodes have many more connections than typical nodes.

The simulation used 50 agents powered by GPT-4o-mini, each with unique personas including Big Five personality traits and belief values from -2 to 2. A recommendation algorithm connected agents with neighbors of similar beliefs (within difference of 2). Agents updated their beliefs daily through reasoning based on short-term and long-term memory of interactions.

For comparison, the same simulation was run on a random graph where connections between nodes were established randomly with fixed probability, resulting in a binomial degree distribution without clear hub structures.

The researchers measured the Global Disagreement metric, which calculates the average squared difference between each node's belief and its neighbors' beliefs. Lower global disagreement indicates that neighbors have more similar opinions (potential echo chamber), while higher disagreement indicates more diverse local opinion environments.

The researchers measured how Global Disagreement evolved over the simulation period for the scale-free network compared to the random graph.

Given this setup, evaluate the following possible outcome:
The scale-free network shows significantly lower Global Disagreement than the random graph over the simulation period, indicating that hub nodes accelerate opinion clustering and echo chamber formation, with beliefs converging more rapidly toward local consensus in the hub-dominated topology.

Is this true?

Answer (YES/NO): YES